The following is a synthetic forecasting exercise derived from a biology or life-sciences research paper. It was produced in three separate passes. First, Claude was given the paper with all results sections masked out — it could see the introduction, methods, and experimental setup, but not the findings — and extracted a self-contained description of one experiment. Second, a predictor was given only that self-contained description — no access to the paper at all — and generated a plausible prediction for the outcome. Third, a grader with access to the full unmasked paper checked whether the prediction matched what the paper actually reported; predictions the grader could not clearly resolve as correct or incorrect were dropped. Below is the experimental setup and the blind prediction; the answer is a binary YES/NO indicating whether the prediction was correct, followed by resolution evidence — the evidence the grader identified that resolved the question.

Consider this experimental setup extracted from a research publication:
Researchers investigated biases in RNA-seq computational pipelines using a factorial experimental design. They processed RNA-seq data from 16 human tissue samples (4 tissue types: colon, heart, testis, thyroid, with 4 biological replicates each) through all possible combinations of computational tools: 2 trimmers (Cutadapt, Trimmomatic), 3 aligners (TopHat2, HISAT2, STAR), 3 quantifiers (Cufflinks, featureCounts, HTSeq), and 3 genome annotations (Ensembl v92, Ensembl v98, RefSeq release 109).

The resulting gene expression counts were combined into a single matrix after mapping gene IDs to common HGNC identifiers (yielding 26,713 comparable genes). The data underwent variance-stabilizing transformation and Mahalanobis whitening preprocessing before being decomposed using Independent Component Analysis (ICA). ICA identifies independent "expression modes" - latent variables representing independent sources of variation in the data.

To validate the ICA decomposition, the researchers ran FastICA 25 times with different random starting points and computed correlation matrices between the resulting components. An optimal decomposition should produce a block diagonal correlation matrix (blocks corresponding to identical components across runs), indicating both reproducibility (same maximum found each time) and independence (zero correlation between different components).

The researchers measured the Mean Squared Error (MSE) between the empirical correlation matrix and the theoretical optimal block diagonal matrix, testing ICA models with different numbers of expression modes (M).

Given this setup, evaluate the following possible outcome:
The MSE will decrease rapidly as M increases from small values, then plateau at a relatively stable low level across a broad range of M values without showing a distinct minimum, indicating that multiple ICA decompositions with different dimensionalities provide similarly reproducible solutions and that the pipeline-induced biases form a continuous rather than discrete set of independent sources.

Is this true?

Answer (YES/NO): NO